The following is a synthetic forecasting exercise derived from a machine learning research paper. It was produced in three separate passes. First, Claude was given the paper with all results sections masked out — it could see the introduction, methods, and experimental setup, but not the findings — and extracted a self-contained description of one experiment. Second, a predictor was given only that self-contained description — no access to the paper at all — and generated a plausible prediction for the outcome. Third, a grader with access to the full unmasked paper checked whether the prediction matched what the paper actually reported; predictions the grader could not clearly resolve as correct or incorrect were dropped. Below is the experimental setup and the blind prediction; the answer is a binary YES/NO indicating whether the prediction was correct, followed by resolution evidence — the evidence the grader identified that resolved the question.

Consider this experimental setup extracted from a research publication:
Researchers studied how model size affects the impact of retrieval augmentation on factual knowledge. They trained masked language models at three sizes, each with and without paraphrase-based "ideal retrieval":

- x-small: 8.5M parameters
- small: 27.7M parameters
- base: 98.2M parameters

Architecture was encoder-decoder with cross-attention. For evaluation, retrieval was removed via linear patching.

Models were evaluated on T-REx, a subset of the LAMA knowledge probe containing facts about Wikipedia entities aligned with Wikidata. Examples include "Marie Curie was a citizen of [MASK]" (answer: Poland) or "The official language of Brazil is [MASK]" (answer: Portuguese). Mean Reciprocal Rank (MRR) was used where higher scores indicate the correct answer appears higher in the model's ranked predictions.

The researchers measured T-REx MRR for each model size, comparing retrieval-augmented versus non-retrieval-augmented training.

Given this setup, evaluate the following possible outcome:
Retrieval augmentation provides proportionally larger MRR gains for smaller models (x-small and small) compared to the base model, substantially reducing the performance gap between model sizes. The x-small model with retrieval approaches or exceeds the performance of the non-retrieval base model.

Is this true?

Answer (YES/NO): NO